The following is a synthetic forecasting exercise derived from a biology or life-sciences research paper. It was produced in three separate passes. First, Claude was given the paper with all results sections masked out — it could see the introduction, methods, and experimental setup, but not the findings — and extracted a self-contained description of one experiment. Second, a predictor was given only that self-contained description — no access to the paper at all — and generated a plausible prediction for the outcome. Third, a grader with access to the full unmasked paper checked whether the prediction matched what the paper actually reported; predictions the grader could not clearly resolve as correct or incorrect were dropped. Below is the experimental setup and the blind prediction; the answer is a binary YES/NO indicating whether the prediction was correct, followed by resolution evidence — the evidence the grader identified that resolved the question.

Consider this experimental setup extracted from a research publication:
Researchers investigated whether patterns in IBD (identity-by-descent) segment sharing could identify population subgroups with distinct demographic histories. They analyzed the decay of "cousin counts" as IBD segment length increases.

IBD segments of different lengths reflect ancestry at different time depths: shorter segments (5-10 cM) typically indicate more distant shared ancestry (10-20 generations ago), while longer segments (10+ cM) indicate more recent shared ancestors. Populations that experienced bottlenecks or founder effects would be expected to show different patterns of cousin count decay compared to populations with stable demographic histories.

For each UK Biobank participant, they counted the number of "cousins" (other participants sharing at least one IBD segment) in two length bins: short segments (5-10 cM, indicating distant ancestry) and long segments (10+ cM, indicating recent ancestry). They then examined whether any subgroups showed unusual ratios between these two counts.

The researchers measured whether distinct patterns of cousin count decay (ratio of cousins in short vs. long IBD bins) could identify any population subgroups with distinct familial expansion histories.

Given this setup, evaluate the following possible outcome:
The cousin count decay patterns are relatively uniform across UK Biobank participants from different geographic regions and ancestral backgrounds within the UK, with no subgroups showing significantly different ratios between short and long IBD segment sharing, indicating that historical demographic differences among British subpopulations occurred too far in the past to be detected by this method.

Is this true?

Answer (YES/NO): NO